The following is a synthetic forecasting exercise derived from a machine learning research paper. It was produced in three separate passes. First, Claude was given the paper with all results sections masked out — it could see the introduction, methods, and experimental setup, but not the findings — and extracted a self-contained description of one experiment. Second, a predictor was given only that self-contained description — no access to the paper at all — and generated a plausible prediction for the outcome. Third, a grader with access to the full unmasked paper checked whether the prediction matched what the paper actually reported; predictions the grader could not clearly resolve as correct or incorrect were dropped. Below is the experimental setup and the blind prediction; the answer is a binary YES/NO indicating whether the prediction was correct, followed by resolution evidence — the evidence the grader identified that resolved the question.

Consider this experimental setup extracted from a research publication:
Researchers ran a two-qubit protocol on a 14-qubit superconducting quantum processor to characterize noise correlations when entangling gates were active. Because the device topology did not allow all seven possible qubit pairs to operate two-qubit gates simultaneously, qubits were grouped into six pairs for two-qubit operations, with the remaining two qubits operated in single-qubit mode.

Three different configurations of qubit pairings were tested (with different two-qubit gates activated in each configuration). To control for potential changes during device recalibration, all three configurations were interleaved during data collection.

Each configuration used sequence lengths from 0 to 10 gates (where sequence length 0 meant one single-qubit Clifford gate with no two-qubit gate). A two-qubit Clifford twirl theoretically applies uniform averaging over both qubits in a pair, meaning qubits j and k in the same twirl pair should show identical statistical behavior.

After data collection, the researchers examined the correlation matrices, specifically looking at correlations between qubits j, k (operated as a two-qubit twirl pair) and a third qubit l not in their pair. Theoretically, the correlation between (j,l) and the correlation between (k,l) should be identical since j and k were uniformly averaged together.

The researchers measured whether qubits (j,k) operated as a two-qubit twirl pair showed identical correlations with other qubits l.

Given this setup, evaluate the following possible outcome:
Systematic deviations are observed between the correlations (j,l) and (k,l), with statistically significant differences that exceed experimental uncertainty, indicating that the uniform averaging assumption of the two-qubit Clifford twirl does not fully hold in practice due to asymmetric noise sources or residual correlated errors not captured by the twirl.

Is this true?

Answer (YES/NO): YES